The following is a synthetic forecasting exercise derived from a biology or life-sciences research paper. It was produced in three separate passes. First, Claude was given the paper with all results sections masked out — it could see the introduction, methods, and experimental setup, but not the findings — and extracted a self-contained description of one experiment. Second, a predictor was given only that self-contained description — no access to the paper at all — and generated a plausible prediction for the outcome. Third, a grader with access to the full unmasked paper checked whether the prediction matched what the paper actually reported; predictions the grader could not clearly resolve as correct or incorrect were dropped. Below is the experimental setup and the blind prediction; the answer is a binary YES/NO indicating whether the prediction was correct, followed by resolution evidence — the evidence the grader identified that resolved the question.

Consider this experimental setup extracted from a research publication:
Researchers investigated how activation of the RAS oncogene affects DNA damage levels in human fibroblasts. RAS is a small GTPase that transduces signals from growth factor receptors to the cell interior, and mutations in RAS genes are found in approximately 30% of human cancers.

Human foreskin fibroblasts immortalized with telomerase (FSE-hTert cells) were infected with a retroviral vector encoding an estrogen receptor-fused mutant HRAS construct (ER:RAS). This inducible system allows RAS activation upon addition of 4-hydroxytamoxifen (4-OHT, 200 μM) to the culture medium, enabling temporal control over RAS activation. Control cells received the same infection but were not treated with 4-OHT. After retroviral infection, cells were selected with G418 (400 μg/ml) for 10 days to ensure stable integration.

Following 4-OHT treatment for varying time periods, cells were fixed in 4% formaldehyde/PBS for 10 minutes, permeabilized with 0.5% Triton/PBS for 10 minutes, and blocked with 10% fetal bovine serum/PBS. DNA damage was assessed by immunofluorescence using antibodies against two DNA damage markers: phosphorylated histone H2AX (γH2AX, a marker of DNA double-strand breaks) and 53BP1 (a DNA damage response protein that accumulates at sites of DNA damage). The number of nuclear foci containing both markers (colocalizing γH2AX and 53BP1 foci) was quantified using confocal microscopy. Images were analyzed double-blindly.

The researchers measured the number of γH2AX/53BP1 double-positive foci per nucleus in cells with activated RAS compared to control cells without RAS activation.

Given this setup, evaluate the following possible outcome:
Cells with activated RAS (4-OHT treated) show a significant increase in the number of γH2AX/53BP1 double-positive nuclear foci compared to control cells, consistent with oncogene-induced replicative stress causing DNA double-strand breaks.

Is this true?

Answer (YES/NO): YES